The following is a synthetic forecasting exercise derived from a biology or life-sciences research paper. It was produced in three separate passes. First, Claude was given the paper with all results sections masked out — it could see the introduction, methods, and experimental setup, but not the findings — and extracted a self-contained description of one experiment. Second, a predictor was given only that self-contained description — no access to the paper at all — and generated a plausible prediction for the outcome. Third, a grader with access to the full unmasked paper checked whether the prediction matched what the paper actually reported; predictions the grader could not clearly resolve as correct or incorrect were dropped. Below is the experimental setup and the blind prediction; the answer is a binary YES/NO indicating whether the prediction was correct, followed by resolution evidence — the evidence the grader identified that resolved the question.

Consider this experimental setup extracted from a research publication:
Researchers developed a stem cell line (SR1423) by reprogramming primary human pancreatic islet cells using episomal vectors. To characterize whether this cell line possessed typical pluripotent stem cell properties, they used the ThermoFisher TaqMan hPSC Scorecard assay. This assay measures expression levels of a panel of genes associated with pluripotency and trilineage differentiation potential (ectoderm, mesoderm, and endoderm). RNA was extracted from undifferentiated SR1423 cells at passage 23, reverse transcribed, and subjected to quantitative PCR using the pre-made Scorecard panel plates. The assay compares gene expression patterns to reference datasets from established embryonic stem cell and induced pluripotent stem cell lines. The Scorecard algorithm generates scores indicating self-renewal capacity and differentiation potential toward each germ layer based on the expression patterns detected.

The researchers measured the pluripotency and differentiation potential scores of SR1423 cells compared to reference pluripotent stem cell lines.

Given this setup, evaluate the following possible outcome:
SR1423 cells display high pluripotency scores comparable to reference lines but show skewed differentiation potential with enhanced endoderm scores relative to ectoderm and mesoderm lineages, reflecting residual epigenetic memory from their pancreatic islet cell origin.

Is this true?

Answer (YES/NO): NO